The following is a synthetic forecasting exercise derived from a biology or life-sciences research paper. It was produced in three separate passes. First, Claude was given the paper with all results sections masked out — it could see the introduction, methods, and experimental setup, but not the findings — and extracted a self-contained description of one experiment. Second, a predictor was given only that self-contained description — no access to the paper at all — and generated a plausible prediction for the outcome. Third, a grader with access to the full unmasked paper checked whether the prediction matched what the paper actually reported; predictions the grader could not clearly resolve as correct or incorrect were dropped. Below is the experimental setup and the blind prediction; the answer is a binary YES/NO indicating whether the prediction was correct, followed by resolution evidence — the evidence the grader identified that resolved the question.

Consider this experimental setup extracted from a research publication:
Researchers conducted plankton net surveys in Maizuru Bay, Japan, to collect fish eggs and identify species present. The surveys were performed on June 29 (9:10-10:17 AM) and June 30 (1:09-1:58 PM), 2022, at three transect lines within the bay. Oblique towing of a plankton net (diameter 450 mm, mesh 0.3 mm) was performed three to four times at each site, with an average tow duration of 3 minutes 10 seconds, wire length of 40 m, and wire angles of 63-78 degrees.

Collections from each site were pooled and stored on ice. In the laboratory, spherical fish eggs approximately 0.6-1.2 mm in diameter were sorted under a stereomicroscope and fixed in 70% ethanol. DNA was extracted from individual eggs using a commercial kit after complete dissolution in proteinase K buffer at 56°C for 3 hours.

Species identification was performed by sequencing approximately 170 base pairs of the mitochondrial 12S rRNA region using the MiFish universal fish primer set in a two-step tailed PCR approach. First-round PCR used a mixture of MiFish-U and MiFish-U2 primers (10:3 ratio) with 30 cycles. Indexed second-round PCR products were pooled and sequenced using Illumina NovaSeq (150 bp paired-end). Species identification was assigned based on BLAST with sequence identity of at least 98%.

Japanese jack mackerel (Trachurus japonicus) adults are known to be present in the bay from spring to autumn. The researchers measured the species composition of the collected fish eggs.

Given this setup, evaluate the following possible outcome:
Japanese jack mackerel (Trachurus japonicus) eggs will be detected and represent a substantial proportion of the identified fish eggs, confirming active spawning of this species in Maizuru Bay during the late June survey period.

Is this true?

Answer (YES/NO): NO